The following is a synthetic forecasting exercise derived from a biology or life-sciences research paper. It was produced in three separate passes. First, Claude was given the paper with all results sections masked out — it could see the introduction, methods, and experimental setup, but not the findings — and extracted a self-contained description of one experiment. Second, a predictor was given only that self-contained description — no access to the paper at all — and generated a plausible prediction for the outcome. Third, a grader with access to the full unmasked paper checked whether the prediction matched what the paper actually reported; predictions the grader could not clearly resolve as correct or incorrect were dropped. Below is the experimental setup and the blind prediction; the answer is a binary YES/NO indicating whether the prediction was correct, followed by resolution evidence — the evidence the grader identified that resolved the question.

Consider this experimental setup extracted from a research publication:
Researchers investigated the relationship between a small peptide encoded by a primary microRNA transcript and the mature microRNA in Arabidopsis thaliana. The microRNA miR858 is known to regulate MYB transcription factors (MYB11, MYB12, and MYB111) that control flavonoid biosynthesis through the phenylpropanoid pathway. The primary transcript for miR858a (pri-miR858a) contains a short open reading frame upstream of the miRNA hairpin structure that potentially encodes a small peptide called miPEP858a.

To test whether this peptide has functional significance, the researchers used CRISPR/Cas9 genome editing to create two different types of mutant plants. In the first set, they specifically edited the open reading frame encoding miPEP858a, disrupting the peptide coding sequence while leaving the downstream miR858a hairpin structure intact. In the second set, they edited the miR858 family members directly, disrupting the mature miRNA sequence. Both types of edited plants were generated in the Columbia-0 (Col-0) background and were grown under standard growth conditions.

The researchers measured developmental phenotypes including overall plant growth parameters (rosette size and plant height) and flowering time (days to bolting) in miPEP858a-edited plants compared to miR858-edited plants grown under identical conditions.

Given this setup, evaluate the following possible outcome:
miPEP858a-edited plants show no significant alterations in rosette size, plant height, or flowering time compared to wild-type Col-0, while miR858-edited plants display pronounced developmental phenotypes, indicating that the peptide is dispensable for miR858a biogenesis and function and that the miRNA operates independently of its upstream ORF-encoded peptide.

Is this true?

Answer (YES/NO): NO